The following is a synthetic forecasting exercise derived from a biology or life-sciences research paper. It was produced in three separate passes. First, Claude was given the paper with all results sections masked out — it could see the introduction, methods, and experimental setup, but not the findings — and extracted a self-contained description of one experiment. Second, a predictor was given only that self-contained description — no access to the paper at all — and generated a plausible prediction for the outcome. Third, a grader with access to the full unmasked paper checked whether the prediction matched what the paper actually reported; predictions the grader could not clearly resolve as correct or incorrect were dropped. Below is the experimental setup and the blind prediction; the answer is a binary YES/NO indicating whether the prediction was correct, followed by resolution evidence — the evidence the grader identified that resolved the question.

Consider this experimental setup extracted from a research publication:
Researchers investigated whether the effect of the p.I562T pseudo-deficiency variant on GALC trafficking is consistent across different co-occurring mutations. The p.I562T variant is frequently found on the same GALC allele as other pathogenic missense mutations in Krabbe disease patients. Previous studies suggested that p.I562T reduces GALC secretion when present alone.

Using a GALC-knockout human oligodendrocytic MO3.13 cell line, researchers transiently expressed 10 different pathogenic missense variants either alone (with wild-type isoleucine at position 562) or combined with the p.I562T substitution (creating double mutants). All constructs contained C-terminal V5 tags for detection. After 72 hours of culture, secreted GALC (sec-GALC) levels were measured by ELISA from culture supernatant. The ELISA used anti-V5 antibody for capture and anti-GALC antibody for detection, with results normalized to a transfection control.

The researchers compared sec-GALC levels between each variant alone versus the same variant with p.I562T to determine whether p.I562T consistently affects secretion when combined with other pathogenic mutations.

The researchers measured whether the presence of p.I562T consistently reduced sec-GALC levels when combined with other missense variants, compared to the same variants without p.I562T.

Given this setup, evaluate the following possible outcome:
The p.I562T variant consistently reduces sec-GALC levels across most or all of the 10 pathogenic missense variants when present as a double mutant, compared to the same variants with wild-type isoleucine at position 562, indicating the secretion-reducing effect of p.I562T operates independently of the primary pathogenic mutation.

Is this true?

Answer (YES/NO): YES